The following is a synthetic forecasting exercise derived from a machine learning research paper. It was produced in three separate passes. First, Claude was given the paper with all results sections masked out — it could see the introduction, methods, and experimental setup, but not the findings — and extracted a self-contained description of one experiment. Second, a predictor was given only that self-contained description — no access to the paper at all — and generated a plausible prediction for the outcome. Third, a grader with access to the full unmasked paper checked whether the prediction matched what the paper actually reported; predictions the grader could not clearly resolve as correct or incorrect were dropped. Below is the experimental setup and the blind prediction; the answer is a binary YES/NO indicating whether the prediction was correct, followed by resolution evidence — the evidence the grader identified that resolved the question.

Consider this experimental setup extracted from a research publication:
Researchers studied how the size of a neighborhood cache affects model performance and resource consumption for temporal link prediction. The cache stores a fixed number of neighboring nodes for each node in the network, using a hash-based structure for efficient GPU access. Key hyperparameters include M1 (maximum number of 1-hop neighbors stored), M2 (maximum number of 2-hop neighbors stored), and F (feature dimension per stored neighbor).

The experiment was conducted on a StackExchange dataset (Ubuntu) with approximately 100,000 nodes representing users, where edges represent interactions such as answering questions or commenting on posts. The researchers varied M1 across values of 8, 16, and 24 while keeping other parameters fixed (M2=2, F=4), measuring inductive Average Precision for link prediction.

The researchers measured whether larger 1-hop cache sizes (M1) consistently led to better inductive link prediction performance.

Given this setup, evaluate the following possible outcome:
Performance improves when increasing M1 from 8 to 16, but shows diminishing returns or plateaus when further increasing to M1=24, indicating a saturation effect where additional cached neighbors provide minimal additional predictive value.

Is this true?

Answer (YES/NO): NO